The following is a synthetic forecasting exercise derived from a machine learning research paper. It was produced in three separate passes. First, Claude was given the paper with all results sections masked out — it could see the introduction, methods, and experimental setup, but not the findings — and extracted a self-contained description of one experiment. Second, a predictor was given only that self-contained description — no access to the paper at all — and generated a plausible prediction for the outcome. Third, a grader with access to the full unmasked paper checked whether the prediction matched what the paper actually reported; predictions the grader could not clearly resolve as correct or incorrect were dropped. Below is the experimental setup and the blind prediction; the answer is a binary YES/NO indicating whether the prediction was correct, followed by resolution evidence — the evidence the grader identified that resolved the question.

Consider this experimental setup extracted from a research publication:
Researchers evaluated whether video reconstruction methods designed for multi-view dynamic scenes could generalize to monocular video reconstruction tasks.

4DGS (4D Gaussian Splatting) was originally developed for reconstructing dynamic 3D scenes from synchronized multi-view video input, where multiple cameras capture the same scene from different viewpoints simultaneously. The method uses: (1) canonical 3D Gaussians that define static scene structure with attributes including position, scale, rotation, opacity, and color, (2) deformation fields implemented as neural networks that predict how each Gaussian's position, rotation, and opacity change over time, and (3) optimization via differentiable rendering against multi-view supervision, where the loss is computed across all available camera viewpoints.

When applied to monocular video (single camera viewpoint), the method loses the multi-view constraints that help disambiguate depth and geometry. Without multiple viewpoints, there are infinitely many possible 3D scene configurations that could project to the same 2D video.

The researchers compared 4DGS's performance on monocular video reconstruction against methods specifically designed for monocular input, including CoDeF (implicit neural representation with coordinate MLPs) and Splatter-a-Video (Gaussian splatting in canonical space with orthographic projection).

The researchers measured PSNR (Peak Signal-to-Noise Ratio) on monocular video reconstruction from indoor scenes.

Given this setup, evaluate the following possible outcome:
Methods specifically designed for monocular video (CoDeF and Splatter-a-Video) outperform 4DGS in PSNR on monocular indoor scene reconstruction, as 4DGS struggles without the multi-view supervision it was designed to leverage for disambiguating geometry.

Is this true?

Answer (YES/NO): YES